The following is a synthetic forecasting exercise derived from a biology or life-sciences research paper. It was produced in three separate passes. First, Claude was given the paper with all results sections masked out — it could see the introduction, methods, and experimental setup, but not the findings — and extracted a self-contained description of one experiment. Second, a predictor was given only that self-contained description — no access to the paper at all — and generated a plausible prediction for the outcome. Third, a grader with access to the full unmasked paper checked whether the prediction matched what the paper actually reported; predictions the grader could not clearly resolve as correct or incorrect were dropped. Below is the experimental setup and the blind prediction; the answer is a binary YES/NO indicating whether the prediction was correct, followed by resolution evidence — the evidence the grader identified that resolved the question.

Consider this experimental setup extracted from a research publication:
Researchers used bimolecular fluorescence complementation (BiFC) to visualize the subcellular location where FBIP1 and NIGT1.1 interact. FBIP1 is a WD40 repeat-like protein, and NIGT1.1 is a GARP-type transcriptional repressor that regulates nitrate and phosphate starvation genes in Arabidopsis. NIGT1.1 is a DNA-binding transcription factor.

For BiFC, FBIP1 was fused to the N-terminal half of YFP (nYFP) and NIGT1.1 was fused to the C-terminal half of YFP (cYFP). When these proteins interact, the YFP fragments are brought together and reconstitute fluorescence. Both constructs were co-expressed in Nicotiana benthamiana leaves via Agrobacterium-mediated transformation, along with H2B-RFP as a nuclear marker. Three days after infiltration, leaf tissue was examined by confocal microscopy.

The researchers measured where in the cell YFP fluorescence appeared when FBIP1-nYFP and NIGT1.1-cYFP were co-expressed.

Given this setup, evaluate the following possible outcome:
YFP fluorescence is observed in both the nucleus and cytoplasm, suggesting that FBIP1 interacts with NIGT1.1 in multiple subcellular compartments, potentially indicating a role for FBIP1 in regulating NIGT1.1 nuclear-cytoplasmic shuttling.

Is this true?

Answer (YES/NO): NO